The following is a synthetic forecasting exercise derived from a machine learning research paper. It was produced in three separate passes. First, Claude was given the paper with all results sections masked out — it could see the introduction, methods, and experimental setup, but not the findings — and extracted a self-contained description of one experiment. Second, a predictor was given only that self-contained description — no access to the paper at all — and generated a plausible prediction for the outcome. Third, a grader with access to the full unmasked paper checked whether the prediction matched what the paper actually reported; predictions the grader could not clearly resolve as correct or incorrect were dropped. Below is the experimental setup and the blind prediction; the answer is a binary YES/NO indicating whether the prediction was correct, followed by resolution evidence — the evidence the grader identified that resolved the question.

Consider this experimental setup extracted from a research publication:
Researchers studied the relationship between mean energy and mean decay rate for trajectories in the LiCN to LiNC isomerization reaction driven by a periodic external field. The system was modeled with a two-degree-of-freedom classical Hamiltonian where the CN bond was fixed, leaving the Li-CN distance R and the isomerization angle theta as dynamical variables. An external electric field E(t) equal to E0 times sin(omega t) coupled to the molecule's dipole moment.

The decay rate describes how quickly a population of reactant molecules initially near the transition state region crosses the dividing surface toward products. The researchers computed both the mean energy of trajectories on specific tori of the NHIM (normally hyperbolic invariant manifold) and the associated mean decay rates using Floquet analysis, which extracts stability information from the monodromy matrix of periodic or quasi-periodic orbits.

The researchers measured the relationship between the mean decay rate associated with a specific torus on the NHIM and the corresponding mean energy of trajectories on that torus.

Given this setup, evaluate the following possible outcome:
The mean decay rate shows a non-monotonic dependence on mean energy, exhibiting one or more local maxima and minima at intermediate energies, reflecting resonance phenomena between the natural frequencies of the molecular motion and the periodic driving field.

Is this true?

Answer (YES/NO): NO